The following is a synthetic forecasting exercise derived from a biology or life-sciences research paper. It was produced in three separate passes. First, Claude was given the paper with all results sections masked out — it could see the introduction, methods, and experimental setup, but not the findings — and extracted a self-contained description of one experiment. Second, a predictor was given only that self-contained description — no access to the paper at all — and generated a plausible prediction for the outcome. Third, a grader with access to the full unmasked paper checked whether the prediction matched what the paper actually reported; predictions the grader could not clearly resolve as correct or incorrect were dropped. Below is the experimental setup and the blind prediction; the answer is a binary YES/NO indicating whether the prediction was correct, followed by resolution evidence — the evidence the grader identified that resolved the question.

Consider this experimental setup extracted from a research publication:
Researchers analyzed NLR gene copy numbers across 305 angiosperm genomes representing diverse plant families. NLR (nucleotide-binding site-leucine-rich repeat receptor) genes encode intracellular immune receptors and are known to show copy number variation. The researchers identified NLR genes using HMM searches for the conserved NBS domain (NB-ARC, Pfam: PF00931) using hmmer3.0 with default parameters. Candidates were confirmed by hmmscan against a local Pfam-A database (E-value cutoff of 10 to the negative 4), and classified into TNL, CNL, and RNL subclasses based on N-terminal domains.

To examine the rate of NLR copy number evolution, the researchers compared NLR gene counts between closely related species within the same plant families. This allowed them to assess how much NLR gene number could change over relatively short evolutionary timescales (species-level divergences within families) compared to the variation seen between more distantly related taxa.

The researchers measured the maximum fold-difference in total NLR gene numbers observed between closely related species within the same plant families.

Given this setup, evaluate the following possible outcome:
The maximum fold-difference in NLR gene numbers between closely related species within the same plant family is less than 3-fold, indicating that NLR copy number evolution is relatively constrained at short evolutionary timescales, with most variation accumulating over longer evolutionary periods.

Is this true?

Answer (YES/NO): NO